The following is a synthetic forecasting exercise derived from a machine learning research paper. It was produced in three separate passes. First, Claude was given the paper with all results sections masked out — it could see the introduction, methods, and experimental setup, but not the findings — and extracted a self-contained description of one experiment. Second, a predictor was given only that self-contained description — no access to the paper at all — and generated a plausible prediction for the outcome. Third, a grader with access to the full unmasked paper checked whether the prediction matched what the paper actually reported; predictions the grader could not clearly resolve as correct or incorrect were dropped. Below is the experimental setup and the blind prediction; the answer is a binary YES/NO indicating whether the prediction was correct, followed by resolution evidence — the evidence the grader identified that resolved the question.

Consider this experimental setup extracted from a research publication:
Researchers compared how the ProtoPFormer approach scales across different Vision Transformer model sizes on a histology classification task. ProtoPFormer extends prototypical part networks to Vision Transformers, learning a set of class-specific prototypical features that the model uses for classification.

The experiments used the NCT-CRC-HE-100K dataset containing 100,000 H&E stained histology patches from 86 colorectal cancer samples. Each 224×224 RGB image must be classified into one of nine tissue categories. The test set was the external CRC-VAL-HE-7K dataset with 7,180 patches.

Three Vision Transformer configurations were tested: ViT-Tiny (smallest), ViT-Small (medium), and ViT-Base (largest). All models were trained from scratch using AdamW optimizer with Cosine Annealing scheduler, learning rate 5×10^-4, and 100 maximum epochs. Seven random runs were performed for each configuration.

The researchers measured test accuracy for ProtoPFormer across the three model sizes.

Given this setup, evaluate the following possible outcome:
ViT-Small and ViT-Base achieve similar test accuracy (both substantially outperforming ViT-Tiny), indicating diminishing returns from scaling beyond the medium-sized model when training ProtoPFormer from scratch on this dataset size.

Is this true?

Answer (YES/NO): NO